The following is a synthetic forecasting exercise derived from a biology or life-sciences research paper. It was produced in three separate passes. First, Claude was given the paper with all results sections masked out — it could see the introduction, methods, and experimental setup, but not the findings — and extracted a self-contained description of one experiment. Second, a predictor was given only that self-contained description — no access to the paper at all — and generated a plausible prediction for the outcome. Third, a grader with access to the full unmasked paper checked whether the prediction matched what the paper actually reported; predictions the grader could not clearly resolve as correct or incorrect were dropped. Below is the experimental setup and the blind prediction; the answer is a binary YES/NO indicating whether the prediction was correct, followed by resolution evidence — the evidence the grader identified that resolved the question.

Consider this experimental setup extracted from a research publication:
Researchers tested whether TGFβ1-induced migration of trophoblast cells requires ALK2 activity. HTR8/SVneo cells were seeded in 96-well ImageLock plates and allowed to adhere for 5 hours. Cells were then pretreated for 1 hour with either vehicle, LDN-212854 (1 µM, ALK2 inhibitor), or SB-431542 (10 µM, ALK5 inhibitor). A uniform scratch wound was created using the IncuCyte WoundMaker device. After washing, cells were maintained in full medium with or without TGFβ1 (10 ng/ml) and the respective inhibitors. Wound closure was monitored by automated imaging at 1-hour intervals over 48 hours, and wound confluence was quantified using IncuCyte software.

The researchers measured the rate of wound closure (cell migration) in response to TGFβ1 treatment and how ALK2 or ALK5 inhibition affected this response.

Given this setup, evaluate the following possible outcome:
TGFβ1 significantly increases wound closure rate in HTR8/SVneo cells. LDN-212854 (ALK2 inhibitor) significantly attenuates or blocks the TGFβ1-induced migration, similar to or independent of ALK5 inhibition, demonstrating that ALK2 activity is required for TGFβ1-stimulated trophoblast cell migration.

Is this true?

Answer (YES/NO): YES